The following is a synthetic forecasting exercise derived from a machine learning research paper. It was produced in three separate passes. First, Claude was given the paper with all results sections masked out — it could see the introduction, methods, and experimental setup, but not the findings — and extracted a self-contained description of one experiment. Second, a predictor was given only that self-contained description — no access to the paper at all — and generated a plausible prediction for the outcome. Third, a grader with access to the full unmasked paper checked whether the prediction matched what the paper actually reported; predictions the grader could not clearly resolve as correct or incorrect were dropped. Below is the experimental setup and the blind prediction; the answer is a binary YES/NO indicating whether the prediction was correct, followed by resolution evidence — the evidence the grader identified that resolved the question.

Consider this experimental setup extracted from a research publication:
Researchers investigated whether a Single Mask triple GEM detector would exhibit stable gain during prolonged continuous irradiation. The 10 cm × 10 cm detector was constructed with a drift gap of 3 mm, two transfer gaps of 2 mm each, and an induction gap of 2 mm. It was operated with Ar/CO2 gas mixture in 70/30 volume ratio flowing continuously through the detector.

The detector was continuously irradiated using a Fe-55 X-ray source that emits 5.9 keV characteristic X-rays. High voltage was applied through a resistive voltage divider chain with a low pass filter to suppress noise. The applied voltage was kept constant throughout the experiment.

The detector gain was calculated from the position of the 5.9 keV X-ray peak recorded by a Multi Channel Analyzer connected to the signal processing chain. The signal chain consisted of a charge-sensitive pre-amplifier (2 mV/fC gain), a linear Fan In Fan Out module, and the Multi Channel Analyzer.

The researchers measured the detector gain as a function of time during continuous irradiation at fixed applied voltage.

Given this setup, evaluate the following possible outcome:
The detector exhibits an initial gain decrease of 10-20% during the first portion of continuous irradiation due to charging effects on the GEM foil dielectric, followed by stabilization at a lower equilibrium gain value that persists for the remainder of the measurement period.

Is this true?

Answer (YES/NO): NO